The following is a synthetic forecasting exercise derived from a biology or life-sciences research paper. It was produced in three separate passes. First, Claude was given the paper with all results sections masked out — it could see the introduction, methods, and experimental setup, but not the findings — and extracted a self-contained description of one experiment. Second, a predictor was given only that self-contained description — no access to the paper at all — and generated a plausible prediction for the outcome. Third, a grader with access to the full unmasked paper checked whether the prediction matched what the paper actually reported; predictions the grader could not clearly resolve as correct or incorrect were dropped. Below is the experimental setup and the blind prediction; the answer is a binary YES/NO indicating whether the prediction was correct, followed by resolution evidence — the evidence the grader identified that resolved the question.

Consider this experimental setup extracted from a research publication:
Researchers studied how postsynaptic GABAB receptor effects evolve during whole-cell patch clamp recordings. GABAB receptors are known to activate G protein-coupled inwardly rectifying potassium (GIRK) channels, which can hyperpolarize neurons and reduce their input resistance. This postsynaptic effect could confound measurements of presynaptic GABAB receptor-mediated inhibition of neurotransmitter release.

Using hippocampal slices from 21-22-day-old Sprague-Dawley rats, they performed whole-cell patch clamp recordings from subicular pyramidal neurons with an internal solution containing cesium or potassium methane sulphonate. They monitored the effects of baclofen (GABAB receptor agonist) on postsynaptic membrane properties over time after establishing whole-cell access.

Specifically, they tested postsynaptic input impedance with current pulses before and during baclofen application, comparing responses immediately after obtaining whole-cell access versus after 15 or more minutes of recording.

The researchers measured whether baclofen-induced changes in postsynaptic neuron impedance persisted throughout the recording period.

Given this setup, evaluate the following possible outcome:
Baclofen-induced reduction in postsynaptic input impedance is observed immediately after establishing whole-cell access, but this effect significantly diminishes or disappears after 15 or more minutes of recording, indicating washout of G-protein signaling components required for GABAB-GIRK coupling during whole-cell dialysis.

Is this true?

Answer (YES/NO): YES